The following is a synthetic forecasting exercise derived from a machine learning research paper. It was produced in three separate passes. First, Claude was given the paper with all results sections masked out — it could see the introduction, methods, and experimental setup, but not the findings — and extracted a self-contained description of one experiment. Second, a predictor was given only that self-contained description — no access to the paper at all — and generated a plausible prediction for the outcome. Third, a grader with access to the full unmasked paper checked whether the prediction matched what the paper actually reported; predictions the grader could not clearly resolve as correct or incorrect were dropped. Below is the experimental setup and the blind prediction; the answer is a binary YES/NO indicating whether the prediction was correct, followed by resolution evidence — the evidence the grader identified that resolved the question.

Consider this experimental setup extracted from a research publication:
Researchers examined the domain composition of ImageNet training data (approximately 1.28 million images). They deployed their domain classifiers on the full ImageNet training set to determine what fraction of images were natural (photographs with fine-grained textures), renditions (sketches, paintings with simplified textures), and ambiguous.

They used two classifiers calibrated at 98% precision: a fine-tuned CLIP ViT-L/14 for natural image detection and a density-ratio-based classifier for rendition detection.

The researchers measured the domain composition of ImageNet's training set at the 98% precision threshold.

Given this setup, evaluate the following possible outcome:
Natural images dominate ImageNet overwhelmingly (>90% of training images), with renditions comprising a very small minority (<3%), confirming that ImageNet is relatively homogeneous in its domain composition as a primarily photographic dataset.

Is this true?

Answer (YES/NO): NO